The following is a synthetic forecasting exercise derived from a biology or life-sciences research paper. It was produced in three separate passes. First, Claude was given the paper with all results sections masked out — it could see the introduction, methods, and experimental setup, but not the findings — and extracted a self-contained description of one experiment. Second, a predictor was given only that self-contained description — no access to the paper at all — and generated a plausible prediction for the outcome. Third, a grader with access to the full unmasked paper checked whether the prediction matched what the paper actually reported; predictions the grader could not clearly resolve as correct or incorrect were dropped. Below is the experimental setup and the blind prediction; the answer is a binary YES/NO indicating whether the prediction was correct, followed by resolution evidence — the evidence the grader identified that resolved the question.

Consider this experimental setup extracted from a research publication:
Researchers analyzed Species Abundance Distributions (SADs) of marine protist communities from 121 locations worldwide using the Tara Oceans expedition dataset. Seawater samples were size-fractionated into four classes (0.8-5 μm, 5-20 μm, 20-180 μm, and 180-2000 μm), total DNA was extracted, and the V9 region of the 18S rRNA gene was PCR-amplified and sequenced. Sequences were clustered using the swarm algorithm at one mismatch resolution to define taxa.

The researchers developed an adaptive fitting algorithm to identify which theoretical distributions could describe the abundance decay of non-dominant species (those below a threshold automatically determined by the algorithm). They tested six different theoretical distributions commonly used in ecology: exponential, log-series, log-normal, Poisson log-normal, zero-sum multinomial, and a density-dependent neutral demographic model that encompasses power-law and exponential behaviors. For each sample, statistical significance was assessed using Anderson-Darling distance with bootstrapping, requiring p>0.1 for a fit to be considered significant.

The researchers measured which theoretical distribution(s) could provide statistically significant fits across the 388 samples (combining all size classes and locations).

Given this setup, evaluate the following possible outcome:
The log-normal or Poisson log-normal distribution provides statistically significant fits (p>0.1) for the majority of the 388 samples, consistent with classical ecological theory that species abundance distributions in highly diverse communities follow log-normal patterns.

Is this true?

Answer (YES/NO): NO